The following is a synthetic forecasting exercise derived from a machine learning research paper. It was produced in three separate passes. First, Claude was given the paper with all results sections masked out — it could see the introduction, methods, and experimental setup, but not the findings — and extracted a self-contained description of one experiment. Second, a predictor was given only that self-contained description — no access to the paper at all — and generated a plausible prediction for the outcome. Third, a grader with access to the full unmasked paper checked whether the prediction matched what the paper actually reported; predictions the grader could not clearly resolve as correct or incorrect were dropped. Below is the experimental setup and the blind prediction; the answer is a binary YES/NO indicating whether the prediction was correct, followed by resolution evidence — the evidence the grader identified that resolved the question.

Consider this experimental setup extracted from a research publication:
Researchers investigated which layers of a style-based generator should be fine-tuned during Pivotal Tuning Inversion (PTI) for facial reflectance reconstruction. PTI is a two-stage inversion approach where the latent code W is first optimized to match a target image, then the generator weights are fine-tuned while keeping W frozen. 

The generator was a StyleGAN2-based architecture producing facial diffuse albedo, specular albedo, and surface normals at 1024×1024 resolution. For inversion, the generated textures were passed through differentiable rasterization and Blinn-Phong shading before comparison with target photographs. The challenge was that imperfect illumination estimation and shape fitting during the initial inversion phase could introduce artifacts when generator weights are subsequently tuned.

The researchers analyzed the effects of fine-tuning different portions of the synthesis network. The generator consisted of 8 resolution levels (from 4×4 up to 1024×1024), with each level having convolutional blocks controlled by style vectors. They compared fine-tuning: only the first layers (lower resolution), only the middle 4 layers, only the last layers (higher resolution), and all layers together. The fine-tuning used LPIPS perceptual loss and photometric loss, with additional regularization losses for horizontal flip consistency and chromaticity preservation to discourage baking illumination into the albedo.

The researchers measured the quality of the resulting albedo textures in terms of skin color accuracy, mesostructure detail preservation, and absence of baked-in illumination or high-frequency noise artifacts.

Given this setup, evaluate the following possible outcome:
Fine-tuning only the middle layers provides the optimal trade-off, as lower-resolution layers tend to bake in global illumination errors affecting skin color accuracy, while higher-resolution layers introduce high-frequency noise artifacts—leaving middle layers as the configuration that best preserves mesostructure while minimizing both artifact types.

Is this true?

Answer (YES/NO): YES